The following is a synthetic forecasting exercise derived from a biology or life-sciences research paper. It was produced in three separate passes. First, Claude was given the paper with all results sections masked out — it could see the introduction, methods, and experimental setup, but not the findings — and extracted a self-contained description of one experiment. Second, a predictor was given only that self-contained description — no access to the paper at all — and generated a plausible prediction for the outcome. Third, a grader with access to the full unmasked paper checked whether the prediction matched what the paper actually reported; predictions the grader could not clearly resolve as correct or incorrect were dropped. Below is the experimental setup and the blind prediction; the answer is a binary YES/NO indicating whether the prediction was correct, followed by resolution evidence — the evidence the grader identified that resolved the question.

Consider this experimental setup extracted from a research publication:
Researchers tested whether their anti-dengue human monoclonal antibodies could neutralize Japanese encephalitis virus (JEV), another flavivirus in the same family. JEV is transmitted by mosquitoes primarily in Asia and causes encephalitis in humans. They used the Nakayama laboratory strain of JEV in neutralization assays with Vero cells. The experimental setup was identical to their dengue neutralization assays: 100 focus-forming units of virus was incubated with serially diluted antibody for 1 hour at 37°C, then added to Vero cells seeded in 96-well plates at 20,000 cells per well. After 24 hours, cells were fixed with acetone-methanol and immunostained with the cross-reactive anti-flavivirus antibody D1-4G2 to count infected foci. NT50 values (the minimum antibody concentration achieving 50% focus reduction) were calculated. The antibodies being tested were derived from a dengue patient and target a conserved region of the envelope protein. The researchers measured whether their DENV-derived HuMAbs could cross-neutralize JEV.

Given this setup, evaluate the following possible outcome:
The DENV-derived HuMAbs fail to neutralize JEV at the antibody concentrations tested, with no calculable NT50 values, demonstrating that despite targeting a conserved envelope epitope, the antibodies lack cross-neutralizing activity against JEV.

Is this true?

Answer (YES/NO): NO